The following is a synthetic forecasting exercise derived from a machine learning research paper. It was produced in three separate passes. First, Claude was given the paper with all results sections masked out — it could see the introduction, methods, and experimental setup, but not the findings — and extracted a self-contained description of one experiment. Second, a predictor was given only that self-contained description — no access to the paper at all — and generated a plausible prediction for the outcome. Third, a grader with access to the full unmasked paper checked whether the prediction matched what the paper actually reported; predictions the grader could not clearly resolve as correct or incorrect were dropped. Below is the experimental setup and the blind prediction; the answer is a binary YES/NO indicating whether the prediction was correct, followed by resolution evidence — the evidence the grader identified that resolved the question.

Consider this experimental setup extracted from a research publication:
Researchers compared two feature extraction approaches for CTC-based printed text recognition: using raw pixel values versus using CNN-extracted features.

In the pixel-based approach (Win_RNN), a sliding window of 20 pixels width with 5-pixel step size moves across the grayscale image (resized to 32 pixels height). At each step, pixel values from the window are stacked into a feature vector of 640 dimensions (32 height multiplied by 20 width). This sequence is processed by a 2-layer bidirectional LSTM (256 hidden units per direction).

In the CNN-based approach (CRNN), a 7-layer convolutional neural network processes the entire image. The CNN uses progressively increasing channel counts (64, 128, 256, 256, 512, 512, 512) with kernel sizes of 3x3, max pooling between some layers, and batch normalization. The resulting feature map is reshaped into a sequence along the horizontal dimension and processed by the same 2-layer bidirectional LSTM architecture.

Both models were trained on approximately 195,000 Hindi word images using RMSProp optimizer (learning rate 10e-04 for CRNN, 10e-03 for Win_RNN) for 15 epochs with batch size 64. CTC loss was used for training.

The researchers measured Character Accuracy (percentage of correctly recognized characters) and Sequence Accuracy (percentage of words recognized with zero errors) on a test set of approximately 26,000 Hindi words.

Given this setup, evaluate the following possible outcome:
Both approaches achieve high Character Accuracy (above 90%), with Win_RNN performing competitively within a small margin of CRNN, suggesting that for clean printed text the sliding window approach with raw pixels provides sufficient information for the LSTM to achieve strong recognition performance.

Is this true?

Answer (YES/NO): NO